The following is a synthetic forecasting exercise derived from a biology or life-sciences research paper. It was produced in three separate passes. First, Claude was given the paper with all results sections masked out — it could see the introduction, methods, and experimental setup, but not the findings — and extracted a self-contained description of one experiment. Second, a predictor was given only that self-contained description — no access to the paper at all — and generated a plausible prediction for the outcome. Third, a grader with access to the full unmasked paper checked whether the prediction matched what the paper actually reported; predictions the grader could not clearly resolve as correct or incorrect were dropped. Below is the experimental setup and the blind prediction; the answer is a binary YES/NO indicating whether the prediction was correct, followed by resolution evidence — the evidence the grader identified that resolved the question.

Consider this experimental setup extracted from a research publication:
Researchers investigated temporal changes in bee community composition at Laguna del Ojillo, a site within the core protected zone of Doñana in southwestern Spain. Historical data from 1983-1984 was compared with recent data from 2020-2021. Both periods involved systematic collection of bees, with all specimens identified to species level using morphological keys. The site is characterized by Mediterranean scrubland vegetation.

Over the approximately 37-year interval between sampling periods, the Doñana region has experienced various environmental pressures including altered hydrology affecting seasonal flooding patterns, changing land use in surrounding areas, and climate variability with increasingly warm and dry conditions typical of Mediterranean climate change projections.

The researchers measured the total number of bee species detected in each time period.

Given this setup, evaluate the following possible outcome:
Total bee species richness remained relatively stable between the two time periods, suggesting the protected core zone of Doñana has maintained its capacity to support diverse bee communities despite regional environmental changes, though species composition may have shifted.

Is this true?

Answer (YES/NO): YES